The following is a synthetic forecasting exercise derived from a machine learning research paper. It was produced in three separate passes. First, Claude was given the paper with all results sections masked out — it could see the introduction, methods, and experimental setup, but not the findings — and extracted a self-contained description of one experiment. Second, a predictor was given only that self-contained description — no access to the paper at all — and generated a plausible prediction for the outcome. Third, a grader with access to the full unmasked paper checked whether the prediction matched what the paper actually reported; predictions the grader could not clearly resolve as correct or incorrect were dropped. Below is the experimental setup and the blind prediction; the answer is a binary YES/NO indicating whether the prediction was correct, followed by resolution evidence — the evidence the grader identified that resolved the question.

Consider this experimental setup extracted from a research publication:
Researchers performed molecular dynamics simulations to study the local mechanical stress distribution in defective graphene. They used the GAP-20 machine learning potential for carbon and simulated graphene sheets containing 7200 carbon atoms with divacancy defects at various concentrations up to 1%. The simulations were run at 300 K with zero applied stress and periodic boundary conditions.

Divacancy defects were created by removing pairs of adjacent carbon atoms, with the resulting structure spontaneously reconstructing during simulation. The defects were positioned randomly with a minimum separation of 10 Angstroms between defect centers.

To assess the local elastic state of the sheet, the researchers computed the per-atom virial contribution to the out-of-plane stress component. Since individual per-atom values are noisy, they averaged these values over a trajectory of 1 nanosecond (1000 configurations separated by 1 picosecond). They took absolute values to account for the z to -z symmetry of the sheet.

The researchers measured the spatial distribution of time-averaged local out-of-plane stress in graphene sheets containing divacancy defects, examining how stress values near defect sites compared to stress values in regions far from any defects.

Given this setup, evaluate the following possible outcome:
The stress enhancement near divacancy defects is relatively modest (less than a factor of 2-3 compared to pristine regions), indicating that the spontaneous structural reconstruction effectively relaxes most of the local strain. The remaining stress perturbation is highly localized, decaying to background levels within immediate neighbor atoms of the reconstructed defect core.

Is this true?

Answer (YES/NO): NO